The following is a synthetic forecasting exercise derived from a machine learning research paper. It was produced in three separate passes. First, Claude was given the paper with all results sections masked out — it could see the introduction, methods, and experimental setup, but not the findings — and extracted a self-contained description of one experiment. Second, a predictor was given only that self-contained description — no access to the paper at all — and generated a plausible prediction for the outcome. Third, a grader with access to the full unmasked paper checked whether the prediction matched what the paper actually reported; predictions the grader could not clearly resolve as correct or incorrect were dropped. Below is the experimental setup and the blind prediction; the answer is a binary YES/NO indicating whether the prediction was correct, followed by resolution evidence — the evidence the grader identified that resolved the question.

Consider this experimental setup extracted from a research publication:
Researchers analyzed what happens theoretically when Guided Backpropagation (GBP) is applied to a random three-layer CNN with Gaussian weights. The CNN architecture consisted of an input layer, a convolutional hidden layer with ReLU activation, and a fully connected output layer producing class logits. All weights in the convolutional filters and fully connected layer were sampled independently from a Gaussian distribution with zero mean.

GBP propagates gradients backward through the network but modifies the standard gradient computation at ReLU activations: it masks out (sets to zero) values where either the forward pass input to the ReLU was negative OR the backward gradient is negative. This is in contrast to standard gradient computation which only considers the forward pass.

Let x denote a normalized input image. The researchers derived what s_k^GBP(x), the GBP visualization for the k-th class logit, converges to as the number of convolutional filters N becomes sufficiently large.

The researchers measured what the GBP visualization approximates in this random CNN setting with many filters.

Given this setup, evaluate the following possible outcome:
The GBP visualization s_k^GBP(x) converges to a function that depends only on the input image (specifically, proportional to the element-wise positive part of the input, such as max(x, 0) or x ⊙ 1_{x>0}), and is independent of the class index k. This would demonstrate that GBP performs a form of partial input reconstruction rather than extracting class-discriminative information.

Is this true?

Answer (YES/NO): NO